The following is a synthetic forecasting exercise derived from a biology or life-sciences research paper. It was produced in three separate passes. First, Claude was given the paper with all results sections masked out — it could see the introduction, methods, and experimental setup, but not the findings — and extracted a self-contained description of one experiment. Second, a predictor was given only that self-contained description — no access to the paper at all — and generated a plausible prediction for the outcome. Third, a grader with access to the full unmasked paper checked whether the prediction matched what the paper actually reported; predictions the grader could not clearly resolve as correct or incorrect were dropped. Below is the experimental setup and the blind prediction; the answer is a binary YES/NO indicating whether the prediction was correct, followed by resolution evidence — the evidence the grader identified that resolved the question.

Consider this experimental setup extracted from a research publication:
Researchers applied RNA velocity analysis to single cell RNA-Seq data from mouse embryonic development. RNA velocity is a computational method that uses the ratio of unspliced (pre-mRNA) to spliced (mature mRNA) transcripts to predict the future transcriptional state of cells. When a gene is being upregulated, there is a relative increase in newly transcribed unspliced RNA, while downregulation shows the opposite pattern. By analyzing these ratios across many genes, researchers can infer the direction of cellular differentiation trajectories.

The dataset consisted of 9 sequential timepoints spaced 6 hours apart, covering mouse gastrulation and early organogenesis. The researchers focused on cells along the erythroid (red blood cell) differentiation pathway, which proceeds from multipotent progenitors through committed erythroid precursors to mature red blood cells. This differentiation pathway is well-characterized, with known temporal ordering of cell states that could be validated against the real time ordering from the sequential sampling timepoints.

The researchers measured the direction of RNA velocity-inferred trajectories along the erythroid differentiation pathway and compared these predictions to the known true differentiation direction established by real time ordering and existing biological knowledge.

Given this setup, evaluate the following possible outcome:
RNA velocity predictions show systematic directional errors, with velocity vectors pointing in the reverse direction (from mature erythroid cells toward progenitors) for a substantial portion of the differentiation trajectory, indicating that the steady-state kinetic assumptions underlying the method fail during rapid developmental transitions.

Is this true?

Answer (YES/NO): YES